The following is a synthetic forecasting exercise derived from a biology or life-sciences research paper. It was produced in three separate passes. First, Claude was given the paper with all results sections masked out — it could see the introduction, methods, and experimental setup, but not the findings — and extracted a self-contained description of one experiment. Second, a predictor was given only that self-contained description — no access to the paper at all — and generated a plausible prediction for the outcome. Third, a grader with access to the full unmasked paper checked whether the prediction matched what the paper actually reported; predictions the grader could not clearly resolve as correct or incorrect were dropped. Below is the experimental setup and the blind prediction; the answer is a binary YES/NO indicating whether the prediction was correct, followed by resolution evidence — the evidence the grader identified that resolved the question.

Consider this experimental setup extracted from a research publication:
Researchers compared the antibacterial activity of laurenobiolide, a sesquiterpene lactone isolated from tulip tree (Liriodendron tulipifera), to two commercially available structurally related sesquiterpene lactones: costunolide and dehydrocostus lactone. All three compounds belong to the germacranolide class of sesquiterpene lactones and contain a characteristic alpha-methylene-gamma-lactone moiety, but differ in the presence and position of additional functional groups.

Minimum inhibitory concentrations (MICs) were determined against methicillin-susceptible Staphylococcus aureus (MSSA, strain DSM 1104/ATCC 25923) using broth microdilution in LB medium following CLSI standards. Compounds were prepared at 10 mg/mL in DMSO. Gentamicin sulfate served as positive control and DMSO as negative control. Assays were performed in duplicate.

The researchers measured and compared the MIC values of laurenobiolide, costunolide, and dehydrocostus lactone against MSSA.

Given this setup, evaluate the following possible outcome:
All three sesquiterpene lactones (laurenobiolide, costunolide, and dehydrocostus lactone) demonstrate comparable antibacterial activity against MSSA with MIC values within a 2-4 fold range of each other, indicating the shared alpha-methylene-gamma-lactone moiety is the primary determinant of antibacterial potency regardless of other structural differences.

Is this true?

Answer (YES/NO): NO